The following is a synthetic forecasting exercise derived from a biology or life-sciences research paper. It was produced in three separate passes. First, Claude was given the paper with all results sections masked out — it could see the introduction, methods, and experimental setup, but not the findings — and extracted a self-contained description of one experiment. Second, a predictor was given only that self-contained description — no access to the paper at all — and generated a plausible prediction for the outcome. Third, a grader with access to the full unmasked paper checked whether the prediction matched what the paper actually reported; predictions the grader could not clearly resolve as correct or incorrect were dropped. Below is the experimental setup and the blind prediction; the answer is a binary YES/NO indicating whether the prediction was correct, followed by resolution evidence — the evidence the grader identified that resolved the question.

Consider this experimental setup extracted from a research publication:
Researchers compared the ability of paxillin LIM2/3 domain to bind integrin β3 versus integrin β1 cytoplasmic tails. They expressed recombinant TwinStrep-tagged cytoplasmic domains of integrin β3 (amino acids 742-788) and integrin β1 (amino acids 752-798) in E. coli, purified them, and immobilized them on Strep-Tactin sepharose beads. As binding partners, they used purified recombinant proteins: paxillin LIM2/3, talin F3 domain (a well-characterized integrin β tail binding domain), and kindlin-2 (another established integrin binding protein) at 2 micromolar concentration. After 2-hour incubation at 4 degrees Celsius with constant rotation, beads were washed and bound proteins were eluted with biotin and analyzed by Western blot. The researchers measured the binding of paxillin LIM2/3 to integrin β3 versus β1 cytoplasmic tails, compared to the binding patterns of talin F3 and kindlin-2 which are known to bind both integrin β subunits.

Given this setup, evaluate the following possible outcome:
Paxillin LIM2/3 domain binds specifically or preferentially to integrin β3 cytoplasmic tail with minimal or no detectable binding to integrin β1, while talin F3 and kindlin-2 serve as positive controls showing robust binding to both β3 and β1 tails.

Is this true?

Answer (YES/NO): NO